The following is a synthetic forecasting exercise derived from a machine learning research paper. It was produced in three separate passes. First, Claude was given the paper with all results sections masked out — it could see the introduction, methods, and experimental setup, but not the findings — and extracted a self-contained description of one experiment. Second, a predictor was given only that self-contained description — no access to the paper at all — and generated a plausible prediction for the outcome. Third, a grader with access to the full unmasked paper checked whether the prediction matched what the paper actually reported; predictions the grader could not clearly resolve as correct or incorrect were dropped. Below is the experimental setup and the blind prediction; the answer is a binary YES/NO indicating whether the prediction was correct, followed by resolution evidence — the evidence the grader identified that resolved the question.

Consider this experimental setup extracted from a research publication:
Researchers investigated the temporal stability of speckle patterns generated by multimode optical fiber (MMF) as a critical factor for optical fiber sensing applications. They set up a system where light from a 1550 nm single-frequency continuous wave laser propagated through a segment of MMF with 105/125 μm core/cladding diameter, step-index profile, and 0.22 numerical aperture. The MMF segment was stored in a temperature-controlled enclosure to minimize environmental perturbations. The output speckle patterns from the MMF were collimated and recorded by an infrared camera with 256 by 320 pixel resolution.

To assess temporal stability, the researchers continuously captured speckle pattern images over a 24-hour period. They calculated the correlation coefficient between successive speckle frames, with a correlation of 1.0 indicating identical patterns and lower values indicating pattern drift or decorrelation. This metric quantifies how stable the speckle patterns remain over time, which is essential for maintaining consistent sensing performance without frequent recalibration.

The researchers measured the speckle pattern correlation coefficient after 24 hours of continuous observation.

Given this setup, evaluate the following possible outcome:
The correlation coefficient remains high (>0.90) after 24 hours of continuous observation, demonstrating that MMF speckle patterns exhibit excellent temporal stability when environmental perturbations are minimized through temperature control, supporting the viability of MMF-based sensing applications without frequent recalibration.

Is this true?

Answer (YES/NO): YES